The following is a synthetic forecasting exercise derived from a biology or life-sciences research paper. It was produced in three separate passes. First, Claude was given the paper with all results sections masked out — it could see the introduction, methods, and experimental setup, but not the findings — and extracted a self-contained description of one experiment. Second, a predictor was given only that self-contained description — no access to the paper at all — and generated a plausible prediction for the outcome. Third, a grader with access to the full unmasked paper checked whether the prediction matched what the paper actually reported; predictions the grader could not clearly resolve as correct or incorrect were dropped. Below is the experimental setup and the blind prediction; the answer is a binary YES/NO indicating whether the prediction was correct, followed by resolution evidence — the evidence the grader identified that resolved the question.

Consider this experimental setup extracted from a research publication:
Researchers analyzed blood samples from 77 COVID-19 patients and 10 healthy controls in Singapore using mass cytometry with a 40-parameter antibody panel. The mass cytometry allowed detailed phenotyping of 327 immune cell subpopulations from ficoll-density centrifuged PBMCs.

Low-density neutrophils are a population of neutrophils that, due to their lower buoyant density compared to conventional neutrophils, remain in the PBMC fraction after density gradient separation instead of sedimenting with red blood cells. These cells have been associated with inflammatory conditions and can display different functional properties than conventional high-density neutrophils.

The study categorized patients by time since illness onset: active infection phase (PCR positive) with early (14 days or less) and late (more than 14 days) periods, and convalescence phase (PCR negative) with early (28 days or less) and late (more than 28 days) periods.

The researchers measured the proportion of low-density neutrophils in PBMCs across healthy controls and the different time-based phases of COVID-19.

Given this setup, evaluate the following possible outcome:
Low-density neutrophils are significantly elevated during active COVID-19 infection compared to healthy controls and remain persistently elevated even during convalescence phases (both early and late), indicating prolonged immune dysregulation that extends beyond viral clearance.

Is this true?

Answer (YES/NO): NO